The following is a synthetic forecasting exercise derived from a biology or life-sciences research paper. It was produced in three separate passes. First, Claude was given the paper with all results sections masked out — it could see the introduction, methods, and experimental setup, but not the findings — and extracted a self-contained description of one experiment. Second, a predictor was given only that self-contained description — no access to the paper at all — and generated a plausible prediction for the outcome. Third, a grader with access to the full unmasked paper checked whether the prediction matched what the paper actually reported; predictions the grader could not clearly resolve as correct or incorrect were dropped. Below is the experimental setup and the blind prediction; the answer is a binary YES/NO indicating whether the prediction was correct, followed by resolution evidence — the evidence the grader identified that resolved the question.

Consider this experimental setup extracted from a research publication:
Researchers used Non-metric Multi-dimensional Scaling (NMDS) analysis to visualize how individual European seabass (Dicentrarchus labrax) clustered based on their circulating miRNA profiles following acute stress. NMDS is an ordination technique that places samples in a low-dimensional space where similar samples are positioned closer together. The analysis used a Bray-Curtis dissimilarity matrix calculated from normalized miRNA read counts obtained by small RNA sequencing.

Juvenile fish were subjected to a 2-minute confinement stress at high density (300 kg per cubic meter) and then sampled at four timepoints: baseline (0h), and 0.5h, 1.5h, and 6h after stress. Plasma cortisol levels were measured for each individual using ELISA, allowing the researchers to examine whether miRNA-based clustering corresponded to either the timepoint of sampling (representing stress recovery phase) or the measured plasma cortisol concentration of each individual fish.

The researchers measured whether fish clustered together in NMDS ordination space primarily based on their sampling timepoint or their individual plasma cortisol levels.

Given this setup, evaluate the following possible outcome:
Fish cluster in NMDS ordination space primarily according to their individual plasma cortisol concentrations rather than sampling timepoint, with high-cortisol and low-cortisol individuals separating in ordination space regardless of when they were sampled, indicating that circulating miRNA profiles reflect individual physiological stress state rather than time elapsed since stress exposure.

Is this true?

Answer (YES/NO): NO